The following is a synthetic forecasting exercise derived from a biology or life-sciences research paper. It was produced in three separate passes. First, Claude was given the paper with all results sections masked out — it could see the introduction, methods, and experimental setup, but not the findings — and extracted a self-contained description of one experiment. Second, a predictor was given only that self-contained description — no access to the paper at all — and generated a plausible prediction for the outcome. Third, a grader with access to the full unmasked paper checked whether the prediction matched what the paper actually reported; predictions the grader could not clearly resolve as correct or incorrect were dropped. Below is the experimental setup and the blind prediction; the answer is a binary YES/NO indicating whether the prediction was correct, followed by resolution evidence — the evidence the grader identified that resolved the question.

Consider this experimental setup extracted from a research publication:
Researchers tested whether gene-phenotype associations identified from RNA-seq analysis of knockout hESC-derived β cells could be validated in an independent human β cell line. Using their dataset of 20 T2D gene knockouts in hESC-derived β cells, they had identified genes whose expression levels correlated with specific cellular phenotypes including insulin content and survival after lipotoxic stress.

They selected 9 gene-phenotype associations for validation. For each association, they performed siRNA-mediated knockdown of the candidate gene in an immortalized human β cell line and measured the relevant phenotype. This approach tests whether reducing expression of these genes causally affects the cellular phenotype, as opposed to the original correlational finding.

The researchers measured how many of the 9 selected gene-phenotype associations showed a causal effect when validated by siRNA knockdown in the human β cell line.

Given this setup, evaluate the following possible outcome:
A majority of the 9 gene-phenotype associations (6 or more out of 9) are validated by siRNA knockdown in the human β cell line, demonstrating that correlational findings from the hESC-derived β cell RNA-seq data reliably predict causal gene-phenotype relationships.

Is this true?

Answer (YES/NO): YES